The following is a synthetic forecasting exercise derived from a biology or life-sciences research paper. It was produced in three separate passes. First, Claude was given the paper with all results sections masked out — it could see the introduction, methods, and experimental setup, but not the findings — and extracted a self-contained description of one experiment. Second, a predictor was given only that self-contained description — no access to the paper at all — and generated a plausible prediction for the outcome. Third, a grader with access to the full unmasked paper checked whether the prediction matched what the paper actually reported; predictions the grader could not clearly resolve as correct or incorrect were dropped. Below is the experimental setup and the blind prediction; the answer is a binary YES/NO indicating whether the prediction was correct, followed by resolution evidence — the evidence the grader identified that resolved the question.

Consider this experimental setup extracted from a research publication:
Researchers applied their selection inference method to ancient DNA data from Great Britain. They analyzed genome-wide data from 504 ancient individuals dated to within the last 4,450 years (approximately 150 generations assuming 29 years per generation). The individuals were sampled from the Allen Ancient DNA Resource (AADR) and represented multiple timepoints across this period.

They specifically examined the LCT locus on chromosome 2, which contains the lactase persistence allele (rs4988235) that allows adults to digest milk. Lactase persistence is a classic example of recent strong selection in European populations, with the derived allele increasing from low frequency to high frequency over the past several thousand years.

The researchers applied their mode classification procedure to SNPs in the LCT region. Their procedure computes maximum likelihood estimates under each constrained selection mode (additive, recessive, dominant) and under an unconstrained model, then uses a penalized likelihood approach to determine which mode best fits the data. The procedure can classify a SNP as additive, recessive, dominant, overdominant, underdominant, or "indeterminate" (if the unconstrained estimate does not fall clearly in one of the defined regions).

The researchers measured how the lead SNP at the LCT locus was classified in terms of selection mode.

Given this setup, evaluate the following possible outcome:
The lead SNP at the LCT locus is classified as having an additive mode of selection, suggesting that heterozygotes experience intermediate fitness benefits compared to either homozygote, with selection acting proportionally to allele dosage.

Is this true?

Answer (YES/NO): NO